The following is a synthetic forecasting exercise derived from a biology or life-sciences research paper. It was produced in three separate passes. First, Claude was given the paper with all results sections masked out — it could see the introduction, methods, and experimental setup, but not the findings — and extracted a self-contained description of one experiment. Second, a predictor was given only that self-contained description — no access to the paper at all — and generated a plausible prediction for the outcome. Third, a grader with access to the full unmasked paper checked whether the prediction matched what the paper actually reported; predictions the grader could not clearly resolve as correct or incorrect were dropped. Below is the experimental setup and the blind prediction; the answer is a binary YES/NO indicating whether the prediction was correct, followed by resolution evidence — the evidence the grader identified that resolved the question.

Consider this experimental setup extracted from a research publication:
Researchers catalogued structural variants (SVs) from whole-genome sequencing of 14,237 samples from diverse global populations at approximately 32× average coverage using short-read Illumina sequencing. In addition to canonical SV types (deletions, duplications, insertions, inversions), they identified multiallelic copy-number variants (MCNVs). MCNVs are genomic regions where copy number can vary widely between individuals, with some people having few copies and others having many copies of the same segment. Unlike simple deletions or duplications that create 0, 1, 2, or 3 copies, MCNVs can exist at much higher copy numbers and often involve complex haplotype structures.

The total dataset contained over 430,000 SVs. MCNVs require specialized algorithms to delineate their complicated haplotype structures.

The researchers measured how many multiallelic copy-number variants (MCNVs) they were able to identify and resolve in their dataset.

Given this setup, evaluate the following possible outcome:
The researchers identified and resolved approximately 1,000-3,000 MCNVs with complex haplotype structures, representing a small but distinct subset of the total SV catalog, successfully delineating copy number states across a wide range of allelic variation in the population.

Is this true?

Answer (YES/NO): YES